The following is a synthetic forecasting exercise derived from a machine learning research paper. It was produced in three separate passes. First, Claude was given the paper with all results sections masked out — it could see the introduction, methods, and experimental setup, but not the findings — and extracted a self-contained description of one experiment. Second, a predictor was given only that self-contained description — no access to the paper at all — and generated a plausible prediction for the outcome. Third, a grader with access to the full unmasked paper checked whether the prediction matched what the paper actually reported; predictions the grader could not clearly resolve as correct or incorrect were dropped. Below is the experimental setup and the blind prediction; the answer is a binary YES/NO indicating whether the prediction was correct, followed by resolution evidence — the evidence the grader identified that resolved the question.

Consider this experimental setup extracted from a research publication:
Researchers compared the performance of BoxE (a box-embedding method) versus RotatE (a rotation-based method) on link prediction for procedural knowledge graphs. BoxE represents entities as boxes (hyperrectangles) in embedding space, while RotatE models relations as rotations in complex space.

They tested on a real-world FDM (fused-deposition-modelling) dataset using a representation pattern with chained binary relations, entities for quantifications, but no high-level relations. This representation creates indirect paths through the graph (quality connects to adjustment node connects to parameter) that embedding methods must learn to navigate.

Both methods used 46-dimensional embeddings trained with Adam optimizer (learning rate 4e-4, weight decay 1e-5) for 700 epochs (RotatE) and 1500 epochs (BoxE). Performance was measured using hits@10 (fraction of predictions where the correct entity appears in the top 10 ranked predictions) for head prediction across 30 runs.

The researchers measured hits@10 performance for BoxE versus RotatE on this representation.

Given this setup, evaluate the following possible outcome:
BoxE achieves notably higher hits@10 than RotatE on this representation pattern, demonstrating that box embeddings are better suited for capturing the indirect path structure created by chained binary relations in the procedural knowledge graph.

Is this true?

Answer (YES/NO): YES